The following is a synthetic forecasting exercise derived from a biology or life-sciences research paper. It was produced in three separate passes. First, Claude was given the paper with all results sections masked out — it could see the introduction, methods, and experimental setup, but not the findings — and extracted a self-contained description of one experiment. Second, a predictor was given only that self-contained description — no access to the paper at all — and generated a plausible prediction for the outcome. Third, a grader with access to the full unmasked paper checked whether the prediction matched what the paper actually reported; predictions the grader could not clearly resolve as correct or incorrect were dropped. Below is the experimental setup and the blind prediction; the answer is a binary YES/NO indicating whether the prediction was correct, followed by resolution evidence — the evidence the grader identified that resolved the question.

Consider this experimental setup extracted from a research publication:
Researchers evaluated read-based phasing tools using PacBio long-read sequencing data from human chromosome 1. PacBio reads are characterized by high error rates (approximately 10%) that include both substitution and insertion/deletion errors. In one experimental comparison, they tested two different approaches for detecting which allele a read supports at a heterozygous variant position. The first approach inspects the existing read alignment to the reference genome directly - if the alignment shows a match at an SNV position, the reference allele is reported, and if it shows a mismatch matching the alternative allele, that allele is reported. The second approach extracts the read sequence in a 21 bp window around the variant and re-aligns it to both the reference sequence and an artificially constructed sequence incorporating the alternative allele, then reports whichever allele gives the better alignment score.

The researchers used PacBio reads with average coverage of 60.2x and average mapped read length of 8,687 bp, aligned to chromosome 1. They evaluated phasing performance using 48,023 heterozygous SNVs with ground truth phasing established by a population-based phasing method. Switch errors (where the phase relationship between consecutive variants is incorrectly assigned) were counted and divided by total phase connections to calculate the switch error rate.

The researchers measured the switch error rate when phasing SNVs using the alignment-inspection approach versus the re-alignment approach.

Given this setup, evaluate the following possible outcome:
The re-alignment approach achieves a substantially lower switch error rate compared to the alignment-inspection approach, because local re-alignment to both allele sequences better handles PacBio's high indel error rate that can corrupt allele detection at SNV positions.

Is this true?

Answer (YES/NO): YES